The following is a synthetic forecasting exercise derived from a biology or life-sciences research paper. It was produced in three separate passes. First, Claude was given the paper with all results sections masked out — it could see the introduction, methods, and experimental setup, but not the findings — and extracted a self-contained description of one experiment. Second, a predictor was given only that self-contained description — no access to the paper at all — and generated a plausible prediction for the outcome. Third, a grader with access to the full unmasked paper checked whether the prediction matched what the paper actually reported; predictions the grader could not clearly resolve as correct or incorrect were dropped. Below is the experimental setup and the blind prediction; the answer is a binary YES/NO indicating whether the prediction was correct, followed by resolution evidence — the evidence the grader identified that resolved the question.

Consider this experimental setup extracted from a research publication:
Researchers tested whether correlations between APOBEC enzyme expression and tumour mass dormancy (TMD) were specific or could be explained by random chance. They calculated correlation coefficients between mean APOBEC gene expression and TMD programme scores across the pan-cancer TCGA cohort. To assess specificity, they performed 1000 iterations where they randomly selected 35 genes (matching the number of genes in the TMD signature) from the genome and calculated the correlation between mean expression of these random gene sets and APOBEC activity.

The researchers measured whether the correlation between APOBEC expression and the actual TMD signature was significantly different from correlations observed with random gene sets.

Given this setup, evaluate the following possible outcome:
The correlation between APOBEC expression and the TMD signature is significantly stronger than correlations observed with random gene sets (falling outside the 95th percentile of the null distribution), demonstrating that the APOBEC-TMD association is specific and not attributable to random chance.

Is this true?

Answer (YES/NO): YES